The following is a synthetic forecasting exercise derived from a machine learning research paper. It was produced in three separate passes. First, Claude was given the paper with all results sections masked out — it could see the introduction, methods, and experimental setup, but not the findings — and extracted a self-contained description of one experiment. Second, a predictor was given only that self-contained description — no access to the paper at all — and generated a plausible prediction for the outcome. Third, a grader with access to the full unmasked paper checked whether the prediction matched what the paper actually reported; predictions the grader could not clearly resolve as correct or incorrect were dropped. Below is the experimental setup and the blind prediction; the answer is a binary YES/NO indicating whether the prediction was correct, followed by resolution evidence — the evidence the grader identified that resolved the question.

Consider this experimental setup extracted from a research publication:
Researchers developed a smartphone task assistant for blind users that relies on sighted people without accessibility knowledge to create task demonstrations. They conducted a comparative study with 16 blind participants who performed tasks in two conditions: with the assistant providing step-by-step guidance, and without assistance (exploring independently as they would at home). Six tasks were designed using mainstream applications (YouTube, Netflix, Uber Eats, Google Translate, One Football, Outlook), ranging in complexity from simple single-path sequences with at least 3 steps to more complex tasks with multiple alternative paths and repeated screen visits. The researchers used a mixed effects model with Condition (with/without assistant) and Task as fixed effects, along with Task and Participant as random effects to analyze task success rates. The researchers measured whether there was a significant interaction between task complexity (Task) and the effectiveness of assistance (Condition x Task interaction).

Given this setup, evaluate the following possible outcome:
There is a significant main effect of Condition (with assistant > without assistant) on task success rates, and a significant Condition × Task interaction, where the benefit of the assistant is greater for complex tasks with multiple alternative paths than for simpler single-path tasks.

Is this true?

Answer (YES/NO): NO